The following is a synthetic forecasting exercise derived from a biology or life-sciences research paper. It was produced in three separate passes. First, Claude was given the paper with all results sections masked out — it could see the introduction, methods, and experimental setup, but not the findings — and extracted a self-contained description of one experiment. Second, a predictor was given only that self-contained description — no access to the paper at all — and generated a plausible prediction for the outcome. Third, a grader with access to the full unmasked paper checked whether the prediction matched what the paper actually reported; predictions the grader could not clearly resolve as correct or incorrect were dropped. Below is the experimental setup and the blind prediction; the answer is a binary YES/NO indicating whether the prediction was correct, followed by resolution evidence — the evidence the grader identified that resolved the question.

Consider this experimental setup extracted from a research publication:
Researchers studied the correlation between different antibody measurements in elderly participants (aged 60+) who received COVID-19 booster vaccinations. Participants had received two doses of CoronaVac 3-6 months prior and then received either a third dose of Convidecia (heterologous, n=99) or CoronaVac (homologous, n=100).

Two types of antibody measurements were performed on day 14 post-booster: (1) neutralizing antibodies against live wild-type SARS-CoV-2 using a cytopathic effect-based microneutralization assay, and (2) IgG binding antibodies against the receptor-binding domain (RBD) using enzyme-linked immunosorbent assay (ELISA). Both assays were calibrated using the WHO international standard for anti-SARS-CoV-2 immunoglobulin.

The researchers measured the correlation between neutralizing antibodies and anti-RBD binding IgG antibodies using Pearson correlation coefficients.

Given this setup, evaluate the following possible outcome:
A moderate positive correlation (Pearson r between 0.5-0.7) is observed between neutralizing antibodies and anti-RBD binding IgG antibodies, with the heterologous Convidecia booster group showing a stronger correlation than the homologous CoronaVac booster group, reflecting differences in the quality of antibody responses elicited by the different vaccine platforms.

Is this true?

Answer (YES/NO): NO